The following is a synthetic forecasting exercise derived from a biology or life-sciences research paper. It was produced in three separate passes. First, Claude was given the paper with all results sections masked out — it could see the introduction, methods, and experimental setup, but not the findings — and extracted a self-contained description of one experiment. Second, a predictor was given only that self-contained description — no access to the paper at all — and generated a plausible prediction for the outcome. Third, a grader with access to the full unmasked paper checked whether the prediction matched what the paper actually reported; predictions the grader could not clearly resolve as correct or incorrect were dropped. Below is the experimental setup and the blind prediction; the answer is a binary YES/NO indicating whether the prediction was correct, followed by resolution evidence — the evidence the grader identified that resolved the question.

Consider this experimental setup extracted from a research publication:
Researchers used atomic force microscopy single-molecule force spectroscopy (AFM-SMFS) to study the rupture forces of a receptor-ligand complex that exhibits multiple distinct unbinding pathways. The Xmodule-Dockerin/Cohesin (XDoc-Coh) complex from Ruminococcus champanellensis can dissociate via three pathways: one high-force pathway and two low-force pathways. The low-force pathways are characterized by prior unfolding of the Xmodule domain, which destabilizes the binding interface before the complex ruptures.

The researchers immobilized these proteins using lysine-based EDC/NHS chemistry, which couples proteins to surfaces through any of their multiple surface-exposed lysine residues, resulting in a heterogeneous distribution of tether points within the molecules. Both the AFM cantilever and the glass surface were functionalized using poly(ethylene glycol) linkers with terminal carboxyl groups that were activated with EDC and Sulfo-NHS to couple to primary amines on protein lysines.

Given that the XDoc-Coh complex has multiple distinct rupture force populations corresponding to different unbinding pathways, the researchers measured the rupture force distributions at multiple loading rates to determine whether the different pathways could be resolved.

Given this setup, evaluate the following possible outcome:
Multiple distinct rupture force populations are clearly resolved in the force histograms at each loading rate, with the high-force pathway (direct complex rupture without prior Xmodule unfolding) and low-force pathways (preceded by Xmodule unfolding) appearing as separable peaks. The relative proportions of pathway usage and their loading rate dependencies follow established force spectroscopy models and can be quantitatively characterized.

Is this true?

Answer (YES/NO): NO